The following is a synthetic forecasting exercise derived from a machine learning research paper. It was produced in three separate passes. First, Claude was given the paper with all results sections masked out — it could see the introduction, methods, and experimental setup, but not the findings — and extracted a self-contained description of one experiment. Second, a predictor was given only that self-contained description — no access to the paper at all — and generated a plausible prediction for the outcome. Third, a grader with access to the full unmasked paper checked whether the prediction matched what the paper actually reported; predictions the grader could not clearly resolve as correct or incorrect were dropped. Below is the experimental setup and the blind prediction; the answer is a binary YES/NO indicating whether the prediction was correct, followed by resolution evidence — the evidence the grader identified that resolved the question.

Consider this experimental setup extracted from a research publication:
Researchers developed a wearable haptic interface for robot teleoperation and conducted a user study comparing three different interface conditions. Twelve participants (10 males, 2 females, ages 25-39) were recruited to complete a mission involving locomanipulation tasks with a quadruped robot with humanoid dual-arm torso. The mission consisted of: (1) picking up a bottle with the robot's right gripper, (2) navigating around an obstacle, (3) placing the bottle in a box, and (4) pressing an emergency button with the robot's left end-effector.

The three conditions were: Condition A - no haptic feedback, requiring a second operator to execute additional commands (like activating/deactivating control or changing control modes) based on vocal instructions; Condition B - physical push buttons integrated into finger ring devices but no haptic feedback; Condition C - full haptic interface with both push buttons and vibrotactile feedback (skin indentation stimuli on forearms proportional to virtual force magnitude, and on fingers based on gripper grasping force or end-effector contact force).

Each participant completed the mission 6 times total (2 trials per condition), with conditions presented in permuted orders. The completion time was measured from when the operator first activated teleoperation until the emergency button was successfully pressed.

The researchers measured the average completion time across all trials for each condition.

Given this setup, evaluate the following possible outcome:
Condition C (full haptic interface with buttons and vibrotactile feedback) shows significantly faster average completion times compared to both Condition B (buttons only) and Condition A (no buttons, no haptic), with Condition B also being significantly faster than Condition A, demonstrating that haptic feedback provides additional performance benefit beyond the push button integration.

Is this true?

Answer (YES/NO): NO